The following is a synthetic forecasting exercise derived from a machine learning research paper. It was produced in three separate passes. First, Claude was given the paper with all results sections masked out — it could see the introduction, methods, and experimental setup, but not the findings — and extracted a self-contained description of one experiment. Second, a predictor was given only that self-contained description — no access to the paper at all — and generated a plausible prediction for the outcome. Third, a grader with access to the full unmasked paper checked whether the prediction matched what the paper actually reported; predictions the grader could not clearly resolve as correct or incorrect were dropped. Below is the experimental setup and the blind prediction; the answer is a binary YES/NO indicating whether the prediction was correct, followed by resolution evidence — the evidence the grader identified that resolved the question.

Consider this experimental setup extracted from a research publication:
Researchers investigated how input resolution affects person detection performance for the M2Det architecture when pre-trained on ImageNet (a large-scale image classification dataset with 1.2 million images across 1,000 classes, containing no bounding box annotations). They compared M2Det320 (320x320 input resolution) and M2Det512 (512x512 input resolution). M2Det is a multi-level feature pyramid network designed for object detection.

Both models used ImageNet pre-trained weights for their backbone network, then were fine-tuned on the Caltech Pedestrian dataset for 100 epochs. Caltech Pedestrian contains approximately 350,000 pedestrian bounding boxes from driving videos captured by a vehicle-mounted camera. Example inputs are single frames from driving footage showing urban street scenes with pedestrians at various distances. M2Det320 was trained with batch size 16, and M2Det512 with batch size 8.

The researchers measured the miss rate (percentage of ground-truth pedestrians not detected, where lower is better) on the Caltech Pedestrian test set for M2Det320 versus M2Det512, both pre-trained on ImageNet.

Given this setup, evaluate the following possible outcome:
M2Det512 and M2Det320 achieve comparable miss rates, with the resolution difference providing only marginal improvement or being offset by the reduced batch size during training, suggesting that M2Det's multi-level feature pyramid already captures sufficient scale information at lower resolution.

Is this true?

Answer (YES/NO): NO